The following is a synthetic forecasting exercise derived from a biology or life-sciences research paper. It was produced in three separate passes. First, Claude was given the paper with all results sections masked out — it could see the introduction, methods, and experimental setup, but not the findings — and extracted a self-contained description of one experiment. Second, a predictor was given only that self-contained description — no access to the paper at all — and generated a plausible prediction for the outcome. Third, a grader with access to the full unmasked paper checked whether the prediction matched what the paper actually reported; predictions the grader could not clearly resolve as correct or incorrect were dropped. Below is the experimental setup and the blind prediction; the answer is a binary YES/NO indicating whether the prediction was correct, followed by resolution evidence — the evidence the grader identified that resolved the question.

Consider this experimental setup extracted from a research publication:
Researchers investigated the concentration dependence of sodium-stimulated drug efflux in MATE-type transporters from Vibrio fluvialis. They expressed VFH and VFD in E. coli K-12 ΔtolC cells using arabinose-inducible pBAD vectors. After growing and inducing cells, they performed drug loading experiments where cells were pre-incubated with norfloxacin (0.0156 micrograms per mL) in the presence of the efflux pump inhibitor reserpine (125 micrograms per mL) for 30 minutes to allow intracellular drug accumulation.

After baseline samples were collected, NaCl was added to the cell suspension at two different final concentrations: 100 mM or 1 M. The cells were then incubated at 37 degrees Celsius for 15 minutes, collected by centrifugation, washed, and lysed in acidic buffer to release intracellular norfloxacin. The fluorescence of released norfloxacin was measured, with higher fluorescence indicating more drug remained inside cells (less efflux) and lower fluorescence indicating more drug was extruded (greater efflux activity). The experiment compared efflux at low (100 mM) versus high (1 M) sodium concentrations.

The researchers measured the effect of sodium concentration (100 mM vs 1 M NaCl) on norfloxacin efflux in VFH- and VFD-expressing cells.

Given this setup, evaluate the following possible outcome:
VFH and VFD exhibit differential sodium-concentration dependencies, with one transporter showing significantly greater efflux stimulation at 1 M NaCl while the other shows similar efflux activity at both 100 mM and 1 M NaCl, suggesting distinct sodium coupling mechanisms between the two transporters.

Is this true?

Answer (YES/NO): NO